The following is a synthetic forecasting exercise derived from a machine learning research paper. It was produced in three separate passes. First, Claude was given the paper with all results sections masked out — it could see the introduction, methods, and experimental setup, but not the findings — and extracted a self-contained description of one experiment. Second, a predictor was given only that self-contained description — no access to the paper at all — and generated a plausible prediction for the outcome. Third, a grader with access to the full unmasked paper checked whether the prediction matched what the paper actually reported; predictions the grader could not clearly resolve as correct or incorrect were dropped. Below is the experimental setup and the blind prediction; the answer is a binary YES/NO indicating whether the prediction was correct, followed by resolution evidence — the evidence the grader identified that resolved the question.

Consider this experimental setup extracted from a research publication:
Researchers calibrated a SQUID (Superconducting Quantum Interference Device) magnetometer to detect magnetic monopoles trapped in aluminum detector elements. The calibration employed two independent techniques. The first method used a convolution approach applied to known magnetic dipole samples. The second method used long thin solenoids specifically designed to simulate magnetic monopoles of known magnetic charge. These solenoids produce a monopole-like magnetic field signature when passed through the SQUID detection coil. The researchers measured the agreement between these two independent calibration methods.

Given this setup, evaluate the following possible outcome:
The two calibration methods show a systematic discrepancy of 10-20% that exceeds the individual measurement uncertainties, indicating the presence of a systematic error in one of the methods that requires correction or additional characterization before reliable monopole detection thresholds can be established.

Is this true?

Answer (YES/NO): NO